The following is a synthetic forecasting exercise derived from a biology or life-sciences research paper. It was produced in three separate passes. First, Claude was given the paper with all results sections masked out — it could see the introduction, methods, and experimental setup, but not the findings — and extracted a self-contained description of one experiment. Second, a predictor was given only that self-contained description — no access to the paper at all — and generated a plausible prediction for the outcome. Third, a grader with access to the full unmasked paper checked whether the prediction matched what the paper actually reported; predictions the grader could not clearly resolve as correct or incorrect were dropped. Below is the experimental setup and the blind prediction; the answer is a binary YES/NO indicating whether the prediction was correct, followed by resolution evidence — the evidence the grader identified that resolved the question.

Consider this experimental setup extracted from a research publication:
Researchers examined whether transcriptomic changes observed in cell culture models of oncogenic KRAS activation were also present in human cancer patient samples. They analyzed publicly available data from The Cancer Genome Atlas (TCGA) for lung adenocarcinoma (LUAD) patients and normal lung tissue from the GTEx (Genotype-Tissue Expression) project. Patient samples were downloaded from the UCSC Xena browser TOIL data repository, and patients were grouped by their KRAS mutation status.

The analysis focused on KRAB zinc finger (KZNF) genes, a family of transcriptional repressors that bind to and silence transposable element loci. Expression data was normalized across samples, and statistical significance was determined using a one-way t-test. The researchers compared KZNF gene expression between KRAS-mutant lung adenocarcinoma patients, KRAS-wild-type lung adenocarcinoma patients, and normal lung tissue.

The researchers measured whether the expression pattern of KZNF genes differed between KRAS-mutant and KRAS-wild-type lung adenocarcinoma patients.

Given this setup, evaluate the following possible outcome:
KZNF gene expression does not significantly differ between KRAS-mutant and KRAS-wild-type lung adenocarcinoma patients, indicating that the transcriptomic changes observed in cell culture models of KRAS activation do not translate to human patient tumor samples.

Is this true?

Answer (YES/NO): NO